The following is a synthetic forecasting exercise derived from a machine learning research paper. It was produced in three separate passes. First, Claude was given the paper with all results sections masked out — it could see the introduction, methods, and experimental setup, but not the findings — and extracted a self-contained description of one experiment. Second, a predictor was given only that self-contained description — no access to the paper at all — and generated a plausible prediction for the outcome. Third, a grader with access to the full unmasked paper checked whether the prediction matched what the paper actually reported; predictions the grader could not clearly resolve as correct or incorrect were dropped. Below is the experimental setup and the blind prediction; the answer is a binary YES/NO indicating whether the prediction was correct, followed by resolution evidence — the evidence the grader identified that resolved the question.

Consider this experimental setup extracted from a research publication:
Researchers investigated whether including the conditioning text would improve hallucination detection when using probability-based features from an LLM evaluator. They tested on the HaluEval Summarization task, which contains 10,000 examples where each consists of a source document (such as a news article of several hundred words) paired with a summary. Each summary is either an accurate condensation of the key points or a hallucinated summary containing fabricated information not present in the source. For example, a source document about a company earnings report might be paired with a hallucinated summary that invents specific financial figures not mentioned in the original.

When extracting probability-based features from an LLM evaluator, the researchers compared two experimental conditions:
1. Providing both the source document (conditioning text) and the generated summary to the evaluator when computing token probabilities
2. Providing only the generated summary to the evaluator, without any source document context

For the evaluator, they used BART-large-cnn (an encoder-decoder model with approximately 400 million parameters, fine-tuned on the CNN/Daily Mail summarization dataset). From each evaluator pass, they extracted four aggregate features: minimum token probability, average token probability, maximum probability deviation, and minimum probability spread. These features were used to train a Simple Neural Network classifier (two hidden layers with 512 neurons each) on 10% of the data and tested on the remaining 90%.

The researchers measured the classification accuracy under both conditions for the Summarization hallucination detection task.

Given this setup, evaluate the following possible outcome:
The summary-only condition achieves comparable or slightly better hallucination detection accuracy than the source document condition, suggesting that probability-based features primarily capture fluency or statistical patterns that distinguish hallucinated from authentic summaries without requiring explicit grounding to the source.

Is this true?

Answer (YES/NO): NO